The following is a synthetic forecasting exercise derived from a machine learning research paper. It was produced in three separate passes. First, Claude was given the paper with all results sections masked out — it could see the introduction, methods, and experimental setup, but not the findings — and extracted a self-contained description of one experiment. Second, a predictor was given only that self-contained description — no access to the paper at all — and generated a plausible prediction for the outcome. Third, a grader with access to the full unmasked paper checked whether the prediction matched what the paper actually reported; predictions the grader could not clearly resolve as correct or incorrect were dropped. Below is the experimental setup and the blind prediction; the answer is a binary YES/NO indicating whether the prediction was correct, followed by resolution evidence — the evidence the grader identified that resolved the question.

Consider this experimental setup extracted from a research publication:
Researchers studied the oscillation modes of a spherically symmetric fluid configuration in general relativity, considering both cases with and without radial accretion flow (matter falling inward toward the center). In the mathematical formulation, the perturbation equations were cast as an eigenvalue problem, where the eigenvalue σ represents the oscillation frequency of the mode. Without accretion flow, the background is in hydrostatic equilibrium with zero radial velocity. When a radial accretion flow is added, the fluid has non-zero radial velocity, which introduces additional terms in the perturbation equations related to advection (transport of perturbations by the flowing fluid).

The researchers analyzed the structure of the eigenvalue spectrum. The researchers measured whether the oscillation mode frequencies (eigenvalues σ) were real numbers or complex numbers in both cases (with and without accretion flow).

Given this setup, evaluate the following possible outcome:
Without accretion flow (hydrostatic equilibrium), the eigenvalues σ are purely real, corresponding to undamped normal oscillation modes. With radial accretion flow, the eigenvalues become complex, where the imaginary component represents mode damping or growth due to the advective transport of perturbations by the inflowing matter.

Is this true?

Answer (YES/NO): YES